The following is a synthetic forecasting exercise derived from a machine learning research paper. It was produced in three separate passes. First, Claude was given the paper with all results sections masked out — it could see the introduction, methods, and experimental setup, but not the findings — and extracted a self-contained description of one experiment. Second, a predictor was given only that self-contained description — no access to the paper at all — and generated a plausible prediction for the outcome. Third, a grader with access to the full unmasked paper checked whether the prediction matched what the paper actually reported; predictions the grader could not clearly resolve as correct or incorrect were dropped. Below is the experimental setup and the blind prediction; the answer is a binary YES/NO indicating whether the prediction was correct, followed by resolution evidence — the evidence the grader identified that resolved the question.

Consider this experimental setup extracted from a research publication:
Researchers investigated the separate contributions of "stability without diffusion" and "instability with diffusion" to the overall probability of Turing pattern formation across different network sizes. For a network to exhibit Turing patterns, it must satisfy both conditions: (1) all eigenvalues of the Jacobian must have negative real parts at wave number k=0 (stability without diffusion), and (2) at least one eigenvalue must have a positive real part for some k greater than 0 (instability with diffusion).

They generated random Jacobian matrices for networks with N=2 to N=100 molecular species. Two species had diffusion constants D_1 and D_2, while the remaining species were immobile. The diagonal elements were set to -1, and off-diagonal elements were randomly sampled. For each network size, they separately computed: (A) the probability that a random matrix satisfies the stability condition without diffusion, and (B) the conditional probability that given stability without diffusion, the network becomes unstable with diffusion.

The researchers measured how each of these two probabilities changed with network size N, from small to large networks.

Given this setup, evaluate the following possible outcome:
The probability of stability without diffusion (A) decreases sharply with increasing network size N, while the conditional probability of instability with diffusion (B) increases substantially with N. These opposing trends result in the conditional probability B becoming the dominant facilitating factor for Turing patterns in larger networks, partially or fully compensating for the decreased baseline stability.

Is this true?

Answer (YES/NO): NO